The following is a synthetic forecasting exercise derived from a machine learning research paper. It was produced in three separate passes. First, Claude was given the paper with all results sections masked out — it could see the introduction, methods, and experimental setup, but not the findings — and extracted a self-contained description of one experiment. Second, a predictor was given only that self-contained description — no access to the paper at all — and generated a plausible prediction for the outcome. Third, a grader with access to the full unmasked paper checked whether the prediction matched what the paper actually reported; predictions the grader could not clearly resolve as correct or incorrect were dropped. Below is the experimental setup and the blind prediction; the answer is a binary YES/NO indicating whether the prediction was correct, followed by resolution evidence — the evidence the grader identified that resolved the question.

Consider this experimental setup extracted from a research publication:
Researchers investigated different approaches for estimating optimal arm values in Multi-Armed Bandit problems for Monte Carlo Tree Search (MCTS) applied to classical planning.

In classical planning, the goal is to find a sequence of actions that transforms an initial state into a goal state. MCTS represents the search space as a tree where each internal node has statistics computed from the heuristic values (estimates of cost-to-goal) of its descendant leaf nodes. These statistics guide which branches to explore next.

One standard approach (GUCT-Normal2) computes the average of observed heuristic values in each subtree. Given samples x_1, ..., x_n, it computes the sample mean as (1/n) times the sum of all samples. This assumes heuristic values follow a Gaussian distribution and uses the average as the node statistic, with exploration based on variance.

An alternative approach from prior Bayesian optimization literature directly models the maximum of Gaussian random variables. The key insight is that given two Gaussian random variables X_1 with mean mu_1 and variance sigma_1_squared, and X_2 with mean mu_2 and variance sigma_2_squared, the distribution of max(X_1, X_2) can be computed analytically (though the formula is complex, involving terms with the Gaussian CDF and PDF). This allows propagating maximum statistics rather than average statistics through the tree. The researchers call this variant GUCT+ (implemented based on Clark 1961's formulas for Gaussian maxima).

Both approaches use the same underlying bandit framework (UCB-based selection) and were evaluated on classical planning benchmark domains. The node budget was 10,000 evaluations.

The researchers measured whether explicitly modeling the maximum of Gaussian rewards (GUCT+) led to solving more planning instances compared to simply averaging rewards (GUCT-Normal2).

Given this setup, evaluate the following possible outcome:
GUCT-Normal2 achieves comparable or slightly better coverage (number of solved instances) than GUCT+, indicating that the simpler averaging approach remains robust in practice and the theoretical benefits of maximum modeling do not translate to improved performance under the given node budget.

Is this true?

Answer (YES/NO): NO